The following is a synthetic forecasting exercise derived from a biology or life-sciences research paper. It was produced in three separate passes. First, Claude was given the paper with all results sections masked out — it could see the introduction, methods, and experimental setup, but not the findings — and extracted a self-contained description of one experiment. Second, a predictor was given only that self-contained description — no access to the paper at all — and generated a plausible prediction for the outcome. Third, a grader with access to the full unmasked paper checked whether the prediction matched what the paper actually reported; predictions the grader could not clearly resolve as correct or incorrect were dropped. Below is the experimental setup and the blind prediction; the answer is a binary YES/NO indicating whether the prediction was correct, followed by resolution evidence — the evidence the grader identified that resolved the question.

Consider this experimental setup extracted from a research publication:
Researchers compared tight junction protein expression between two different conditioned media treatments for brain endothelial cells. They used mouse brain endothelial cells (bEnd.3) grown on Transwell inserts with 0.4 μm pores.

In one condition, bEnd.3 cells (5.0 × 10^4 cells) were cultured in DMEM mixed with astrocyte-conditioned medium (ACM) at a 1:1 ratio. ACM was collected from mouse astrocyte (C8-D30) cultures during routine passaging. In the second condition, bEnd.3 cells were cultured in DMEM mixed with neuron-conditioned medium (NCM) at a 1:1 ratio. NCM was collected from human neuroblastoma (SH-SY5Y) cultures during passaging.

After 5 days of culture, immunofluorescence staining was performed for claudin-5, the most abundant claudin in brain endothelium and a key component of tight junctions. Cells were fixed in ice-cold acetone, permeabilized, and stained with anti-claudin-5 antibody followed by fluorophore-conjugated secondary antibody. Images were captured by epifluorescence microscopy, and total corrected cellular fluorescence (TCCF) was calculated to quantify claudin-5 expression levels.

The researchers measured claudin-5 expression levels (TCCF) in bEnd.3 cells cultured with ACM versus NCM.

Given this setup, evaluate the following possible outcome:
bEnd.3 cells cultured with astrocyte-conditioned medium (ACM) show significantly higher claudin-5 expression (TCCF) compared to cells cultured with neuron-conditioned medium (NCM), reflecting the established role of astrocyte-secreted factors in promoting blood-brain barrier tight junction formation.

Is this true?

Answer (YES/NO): NO